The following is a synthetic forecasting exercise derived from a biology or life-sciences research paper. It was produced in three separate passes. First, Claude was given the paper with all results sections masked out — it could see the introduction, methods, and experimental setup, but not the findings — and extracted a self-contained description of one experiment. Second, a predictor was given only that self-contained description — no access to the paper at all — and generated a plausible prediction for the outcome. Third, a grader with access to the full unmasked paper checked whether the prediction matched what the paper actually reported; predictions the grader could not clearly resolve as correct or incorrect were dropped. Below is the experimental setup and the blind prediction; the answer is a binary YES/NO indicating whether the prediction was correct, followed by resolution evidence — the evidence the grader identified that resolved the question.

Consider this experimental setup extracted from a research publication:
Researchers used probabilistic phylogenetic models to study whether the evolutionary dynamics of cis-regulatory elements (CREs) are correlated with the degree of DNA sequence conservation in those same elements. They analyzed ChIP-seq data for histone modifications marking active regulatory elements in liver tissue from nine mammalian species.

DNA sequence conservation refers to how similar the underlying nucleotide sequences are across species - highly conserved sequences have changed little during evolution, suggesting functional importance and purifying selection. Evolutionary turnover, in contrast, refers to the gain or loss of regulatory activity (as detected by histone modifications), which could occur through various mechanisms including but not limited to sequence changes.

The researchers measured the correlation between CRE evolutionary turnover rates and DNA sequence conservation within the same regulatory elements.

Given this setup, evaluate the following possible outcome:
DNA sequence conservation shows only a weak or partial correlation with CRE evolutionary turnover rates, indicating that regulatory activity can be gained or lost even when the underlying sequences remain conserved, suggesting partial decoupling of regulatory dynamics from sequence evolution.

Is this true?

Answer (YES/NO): NO